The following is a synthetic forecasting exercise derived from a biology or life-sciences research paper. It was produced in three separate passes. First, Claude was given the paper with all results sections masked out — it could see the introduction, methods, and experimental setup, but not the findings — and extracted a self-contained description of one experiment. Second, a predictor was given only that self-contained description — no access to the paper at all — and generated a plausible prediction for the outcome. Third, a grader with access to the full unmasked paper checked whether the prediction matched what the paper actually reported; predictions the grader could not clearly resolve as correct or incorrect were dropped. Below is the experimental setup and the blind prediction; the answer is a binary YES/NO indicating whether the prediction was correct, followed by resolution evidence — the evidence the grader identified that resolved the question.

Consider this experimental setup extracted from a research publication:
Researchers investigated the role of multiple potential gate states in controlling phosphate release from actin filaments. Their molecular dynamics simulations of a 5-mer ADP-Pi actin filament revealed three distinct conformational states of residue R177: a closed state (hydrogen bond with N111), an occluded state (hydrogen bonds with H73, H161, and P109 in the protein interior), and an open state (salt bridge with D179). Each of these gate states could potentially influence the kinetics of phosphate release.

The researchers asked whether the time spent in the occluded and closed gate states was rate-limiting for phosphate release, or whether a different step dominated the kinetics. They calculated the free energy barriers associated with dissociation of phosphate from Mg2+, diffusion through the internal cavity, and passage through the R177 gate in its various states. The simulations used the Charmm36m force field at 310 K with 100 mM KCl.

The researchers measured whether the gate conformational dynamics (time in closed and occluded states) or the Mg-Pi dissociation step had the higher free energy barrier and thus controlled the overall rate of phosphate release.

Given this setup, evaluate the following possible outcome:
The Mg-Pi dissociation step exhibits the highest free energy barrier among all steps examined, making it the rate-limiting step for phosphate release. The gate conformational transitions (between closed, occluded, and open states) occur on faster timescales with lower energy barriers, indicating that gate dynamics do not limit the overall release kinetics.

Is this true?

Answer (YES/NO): YES